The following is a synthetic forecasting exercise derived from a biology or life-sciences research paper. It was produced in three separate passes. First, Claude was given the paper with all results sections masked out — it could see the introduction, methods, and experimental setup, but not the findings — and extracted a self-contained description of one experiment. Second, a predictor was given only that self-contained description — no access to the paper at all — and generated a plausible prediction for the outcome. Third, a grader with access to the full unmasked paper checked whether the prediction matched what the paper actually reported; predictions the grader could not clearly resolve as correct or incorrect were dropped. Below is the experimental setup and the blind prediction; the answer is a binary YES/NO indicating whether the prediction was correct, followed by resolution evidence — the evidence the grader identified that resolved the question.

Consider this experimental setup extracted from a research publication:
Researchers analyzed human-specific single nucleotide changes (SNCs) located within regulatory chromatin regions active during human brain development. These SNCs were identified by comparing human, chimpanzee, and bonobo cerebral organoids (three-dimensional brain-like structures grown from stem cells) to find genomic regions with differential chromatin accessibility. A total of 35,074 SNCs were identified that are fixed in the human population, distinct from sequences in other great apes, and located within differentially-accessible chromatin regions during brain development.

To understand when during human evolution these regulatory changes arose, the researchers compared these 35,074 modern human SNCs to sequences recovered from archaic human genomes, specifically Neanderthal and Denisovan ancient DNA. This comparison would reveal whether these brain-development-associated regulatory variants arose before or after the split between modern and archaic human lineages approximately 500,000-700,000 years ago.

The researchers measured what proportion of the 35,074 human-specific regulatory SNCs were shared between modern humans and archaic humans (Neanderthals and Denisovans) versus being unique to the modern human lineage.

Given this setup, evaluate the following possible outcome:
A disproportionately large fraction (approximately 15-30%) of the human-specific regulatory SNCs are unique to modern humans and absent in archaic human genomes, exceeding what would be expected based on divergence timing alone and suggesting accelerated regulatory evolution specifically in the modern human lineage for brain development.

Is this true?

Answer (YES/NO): NO